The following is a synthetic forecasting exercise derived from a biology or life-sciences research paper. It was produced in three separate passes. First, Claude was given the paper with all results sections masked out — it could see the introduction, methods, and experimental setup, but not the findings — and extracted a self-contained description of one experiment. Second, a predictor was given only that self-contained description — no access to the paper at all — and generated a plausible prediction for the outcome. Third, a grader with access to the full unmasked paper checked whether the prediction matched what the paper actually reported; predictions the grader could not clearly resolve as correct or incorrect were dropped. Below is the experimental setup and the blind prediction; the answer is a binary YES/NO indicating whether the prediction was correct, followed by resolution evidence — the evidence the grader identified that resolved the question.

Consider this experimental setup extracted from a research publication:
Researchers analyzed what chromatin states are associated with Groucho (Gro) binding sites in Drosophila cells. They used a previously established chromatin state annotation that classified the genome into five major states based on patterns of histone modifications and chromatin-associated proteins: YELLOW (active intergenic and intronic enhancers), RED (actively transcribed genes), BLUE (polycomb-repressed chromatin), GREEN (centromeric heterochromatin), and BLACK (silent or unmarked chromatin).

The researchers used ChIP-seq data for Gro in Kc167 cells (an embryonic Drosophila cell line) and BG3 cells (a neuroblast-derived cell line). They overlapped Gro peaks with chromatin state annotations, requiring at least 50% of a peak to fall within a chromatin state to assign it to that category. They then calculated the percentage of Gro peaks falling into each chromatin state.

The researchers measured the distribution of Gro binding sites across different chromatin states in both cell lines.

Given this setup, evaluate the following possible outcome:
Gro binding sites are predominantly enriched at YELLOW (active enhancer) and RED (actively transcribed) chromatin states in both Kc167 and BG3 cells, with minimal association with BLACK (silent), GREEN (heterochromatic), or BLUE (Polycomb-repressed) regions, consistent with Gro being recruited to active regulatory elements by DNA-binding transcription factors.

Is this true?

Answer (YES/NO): NO